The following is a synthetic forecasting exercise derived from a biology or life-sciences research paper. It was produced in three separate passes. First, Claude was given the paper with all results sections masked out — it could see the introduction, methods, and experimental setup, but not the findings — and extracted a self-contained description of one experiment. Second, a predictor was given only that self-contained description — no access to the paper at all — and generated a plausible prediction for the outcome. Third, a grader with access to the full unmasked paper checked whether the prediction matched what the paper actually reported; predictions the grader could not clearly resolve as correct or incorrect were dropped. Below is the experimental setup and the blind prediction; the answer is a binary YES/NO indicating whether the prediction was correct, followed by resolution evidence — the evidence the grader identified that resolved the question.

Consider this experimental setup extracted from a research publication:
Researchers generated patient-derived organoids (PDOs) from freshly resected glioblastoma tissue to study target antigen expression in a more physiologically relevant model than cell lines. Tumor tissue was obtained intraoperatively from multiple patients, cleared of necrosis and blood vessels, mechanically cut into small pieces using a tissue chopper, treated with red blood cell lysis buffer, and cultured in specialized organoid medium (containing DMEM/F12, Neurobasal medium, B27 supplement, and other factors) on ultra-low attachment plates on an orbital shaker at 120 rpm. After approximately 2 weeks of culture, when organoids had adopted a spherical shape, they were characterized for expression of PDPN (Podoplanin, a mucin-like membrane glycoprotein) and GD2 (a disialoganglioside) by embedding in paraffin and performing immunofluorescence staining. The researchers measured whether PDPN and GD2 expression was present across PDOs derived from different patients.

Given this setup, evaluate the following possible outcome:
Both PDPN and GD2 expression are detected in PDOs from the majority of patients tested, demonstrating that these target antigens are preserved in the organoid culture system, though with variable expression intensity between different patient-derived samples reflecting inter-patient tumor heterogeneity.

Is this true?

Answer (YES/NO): YES